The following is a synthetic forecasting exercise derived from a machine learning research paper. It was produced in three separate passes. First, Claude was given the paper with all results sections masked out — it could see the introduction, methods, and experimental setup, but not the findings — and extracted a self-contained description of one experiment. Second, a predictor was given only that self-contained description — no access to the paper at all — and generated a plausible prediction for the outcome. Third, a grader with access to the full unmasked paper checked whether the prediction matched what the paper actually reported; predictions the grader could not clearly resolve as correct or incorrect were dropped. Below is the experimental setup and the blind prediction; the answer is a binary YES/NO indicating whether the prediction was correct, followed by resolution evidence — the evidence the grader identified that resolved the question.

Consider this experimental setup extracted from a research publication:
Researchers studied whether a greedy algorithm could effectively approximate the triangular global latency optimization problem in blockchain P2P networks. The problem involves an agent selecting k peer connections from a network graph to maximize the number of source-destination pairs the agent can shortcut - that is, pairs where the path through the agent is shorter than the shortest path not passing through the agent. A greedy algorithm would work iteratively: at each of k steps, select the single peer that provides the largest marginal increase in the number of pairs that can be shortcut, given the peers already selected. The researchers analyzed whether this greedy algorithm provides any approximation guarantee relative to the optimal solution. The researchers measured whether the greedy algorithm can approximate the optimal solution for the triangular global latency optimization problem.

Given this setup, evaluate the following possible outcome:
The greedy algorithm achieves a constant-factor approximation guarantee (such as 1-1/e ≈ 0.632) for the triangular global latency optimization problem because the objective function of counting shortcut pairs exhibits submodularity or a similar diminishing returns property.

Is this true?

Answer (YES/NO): NO